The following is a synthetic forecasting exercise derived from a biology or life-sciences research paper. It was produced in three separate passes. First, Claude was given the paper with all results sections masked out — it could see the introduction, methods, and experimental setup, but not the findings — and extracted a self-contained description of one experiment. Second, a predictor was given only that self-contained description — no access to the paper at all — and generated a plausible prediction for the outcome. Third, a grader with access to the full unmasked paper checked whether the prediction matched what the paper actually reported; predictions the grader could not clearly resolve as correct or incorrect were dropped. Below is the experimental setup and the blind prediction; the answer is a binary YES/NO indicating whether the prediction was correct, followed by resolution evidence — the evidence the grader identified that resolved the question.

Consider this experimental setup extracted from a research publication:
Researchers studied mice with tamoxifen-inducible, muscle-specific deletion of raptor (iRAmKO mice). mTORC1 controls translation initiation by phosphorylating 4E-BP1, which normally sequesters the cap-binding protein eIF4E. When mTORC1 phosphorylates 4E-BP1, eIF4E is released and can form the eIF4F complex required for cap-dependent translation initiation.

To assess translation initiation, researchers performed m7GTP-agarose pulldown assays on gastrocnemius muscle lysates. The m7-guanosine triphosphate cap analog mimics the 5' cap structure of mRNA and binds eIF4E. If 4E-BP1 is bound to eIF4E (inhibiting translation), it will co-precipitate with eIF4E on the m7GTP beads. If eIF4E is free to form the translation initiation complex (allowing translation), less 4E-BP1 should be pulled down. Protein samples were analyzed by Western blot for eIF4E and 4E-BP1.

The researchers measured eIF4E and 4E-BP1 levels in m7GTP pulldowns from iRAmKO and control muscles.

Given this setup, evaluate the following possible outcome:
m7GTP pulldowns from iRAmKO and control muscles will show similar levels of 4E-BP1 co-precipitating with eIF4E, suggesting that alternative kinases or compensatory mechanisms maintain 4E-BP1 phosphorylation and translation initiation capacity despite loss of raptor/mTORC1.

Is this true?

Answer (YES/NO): NO